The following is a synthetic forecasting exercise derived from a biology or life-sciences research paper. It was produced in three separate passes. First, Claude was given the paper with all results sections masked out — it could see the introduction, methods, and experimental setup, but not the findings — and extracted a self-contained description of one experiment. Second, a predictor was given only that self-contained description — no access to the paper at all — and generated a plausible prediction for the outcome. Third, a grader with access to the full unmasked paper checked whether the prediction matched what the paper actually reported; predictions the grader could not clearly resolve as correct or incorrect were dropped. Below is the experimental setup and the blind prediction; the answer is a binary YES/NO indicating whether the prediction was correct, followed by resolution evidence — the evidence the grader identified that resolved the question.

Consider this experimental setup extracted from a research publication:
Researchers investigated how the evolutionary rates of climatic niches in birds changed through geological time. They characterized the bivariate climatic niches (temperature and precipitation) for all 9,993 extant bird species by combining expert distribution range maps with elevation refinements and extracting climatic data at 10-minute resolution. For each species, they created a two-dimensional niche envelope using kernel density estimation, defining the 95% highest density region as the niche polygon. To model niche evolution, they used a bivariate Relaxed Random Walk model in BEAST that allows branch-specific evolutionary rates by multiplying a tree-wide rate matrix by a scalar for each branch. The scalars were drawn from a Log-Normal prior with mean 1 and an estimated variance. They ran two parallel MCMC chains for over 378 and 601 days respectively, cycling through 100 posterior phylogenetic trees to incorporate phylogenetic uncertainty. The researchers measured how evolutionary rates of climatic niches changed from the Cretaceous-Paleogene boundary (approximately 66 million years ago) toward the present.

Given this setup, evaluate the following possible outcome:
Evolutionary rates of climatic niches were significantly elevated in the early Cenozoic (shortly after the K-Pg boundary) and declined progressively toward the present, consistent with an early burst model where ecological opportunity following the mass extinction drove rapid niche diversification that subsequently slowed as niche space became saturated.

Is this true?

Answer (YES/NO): NO